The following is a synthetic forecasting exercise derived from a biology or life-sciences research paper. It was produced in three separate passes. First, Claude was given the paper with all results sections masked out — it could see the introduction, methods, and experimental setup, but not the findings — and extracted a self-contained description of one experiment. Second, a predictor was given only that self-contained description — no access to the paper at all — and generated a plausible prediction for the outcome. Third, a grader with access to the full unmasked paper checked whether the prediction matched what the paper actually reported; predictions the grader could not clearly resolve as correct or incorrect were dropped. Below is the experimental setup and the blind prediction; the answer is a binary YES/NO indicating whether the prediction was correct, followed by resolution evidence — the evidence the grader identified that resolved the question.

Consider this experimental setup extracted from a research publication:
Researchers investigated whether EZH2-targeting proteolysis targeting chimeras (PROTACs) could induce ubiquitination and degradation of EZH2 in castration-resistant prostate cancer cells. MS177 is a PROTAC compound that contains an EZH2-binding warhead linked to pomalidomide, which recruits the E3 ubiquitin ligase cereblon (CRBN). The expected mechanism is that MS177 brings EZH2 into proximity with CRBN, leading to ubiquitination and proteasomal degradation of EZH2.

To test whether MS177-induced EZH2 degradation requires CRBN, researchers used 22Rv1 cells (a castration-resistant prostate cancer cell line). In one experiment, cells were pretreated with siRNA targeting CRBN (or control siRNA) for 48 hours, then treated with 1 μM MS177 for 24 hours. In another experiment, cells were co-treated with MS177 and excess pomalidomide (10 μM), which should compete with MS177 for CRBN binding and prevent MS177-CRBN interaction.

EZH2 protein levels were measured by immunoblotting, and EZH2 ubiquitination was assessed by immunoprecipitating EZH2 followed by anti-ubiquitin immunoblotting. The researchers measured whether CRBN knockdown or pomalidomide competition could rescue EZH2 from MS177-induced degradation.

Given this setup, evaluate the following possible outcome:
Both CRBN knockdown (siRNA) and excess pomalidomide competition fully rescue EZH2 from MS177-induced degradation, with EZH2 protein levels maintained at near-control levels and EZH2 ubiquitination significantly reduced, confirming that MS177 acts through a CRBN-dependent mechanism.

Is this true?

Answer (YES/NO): NO